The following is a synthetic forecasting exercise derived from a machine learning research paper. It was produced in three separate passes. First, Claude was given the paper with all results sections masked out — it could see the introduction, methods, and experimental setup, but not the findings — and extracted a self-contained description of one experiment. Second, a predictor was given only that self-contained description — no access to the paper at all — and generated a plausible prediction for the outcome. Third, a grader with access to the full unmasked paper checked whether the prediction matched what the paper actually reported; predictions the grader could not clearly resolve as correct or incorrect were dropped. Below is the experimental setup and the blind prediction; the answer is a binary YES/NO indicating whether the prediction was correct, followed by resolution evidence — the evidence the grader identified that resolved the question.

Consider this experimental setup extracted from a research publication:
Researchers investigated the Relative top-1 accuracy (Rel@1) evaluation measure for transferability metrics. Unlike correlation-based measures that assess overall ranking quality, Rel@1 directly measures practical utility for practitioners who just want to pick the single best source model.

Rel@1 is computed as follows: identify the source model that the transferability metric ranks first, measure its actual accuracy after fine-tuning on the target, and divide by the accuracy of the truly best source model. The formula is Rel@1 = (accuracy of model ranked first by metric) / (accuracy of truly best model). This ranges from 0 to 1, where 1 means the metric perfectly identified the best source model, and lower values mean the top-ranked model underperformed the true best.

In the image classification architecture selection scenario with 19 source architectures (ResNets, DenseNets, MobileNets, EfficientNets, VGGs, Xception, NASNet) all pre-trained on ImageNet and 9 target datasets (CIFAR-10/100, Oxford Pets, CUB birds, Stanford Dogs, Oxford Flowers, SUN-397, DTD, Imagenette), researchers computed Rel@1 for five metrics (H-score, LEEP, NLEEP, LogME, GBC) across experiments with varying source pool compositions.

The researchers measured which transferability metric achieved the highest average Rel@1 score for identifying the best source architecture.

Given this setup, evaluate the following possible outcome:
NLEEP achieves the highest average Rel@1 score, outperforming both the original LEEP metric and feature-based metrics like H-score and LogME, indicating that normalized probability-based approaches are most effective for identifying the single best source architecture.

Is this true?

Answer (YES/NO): NO